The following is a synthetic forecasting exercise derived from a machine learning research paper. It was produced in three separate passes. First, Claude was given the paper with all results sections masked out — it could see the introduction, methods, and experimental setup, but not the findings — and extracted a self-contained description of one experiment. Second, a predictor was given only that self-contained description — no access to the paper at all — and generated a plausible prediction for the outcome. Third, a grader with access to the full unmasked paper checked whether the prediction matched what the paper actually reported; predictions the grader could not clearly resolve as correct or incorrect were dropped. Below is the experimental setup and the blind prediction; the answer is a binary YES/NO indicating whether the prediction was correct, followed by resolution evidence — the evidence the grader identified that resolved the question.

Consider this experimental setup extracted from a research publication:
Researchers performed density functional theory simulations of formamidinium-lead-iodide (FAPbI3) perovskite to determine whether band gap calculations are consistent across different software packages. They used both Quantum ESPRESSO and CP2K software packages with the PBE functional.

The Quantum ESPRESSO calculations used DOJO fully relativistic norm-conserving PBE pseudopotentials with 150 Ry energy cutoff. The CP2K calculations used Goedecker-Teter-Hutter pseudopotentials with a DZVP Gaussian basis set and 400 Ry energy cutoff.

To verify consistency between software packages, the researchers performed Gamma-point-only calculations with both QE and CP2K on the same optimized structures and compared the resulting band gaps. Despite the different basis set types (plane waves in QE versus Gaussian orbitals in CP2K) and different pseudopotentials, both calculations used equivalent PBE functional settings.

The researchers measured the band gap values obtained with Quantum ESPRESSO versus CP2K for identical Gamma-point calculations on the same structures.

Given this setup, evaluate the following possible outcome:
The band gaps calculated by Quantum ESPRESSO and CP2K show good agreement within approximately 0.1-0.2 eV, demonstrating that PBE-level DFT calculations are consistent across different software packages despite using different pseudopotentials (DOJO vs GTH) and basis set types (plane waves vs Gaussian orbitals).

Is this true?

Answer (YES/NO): NO